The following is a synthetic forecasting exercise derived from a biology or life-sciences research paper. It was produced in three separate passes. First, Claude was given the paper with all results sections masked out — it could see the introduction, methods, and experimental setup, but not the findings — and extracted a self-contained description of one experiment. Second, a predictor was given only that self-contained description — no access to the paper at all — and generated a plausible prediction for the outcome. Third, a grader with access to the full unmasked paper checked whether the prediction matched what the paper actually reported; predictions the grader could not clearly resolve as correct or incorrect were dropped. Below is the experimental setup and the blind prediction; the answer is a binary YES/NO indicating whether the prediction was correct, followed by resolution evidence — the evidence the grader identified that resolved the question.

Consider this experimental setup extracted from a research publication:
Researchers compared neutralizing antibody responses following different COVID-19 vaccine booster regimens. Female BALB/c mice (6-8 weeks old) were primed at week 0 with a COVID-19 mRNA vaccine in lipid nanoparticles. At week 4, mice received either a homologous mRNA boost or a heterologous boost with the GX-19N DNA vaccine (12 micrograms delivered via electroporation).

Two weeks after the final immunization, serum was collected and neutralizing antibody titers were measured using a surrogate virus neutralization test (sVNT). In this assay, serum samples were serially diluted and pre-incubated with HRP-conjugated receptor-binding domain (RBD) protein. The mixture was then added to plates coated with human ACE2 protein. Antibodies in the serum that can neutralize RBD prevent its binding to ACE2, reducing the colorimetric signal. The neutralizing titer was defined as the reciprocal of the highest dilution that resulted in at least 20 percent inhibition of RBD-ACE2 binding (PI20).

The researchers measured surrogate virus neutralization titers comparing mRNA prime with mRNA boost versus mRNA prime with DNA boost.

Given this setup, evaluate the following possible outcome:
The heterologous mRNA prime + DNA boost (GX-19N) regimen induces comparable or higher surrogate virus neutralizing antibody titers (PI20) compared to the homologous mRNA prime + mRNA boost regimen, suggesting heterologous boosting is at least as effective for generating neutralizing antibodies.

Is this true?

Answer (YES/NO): NO